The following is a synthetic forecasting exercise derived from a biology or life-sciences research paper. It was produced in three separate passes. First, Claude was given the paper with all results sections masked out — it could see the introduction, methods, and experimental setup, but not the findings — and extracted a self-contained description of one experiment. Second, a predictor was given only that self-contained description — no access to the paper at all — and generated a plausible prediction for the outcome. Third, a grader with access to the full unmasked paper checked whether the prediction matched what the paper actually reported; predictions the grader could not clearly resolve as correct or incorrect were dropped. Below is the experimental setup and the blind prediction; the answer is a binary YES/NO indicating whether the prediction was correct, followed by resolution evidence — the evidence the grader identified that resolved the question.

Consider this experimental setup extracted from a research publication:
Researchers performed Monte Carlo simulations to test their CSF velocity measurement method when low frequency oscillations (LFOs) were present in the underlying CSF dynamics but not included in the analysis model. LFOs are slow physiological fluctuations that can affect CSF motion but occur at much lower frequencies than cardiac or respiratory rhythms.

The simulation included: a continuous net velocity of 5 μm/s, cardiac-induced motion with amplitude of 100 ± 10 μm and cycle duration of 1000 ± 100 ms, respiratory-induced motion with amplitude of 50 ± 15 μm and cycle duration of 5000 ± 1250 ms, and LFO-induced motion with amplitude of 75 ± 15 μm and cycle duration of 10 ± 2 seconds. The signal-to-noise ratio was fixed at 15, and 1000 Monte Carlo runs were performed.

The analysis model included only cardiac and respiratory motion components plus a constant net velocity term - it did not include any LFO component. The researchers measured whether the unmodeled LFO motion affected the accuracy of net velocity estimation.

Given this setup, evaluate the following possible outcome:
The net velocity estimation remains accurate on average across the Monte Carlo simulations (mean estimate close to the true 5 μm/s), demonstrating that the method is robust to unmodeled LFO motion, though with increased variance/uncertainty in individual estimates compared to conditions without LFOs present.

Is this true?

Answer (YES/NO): YES